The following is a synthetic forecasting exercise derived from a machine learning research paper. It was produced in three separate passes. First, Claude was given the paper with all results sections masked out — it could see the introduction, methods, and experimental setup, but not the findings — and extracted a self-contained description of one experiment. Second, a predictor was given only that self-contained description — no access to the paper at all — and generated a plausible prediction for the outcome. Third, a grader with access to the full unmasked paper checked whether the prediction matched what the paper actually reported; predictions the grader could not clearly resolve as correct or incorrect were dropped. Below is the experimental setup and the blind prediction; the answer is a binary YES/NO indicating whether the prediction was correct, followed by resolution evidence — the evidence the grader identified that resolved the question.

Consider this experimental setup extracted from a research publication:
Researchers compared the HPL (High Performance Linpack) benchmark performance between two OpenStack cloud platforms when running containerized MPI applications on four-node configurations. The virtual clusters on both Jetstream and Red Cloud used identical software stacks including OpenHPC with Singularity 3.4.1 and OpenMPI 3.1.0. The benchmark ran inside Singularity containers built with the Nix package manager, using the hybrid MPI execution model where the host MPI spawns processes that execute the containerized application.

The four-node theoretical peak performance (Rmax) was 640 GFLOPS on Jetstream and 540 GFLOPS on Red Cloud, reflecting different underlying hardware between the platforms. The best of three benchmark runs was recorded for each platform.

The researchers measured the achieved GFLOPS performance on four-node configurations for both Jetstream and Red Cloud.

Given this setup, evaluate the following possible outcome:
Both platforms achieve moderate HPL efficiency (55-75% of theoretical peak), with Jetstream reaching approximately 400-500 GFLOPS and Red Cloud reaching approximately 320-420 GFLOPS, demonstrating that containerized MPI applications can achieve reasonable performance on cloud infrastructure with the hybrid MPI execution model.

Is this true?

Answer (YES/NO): NO